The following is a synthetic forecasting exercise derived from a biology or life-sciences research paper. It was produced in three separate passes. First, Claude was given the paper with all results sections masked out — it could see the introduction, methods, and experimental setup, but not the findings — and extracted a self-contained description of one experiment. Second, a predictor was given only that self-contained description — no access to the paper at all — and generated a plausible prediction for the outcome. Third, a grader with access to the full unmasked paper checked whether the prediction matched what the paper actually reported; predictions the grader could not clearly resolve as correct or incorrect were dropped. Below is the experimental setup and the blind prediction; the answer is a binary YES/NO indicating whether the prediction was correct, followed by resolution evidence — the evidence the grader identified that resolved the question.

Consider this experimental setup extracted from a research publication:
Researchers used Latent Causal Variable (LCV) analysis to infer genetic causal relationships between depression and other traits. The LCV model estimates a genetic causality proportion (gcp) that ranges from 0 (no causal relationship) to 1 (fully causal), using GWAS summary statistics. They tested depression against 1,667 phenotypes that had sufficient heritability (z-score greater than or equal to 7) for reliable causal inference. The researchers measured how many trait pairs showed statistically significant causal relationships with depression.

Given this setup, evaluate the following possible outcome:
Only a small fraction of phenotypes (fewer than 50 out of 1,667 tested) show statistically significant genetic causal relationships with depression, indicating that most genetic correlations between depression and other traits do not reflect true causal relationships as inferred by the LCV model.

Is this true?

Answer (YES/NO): NO